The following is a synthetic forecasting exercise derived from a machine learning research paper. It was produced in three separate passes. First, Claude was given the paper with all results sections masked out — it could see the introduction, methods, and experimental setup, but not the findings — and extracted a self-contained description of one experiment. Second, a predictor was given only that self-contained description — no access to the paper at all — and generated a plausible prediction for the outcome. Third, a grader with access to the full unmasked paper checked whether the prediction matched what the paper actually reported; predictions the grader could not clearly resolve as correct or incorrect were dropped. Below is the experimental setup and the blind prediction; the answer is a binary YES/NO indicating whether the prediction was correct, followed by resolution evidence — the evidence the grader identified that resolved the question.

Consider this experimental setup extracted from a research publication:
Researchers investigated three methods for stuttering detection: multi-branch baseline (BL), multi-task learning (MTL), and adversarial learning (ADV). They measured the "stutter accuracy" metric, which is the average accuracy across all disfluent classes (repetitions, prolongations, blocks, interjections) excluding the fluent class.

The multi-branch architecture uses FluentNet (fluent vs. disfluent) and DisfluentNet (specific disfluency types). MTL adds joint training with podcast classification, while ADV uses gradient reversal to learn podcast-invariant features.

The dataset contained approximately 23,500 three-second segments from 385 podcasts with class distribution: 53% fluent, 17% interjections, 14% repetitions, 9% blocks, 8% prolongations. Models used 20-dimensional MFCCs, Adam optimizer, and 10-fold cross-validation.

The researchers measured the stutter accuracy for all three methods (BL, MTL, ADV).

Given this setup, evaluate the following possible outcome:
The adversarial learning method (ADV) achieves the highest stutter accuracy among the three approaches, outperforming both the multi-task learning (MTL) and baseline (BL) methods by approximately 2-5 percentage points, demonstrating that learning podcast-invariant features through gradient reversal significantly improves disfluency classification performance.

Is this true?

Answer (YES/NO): NO